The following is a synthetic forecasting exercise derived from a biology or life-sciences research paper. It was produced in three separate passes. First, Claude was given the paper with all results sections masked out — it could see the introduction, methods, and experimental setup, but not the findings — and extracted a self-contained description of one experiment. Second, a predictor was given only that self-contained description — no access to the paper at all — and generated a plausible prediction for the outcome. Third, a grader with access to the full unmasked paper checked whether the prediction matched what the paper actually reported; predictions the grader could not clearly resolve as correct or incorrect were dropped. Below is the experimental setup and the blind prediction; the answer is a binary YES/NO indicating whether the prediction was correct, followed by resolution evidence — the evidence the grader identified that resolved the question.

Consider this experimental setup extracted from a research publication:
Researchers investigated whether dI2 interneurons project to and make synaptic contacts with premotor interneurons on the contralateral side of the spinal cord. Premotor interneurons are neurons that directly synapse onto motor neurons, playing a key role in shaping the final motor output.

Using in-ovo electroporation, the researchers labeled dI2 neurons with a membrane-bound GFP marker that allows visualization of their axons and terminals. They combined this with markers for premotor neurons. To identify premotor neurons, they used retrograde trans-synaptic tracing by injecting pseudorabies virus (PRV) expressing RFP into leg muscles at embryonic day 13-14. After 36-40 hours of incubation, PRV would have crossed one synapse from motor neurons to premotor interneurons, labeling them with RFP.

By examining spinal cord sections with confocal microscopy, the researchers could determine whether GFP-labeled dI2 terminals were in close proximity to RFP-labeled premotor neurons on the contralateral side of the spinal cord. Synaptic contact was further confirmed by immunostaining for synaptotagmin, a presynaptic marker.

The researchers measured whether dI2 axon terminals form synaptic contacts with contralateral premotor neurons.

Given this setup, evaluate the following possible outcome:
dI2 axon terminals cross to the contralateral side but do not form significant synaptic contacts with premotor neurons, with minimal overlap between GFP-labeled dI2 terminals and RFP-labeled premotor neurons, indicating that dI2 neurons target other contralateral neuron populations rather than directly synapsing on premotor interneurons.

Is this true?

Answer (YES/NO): NO